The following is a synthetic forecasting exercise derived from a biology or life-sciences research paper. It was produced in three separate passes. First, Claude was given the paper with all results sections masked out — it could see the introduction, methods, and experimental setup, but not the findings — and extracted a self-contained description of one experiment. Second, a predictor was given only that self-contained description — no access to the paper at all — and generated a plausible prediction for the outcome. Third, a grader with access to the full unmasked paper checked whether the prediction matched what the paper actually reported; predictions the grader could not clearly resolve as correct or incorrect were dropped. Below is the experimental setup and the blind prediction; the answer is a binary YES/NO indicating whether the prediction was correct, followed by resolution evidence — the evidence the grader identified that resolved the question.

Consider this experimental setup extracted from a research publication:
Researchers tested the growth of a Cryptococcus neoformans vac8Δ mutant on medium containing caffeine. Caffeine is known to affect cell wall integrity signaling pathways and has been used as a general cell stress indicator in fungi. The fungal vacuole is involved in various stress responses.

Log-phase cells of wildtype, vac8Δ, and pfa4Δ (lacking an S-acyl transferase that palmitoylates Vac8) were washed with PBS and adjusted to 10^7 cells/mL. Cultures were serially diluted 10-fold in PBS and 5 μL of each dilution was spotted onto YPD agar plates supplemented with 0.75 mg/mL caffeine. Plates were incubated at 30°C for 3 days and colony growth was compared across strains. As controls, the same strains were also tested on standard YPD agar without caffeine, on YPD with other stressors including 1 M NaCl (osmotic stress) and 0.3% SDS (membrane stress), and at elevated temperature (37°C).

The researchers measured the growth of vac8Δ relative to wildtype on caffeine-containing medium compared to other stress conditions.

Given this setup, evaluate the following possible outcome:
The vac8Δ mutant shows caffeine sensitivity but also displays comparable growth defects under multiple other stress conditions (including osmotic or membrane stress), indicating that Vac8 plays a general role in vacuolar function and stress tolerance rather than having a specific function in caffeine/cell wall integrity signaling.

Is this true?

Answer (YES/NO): NO